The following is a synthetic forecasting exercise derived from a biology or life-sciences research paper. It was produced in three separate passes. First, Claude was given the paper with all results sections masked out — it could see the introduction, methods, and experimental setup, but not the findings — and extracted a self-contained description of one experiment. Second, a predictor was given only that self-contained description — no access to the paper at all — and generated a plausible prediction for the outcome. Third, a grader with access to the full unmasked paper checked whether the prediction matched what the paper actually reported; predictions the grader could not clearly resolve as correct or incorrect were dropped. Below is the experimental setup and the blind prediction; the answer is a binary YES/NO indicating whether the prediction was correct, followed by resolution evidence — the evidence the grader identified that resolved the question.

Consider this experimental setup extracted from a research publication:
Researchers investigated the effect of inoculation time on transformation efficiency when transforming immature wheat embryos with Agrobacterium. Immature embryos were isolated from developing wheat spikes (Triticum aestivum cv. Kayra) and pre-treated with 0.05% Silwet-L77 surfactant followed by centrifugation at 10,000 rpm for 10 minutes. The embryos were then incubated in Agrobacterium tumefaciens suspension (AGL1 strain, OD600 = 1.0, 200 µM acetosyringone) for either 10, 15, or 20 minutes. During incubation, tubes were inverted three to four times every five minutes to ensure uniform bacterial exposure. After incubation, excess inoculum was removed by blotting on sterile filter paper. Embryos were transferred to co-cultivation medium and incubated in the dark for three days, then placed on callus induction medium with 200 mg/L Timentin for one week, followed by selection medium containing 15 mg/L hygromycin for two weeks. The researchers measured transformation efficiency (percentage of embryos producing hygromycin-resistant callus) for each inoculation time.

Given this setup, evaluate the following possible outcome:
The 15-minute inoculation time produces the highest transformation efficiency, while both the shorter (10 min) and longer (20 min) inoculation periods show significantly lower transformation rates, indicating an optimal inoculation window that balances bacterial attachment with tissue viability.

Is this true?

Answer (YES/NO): YES